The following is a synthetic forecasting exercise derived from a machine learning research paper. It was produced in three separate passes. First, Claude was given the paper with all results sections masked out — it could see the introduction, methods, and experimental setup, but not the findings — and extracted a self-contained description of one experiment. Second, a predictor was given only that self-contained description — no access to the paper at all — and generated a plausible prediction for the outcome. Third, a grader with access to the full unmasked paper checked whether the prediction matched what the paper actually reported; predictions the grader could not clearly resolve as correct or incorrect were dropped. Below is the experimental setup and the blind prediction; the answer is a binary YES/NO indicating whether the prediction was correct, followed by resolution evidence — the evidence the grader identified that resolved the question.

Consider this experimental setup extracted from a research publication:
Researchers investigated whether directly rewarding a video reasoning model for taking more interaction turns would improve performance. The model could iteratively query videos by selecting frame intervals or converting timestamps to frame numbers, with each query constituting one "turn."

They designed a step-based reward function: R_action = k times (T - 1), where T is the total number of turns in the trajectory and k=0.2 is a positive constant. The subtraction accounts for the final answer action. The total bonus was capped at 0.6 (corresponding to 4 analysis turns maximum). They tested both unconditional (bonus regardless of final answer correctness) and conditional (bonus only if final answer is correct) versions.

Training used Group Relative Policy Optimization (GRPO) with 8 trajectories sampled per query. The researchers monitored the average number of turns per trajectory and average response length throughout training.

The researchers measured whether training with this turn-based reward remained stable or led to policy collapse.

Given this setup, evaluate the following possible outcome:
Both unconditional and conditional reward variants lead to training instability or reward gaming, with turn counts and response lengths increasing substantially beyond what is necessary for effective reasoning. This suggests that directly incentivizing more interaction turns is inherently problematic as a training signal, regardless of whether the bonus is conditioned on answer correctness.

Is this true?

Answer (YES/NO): YES